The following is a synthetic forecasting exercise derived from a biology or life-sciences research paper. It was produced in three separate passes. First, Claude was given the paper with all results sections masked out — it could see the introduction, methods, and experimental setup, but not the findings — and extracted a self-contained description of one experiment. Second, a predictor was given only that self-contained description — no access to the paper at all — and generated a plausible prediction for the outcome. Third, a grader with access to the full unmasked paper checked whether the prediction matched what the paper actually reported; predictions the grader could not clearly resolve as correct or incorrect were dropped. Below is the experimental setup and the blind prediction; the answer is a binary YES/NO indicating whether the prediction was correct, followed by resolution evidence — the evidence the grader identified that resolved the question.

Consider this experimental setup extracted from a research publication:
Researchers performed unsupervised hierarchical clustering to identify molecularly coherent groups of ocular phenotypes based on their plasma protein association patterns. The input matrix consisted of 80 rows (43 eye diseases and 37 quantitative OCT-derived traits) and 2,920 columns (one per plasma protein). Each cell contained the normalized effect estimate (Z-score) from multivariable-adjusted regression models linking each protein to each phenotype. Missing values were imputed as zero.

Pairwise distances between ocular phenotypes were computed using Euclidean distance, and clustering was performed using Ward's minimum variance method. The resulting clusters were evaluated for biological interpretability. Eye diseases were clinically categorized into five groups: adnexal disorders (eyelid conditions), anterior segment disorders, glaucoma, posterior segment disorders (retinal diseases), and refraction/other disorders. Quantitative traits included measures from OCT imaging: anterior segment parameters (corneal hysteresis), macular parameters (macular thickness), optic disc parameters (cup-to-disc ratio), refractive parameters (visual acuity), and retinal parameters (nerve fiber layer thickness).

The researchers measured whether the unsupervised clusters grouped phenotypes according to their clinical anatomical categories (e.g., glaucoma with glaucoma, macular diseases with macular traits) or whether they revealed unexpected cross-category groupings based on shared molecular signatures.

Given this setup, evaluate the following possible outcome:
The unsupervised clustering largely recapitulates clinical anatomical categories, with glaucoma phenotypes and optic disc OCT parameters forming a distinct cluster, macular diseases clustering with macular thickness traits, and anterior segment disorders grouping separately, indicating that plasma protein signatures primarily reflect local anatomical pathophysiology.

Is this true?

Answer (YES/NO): NO